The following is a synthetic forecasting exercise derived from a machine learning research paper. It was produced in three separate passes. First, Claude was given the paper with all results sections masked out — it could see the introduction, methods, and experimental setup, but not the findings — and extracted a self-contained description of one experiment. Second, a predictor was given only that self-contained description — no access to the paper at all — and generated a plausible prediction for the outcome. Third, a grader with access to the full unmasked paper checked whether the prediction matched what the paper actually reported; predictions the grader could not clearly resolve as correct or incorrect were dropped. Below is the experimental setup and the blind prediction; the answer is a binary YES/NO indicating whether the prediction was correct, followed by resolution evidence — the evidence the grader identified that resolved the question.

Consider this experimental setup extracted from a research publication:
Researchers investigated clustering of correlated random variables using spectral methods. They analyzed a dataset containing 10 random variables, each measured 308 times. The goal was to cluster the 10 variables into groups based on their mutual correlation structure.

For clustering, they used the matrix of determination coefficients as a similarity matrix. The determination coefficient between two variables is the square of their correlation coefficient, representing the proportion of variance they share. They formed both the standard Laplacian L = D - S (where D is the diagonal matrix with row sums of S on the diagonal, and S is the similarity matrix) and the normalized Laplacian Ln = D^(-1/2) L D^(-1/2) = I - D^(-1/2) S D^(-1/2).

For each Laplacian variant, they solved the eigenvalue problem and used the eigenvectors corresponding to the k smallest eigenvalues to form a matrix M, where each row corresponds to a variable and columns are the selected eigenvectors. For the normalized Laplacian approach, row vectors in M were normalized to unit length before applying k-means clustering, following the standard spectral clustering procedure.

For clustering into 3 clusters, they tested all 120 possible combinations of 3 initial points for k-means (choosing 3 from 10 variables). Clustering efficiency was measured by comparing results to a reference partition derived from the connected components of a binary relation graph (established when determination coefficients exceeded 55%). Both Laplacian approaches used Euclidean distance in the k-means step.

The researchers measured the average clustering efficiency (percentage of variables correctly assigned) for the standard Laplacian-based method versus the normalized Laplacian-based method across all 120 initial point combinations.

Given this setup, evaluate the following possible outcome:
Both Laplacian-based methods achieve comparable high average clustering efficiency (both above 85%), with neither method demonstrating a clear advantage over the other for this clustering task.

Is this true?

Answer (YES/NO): NO